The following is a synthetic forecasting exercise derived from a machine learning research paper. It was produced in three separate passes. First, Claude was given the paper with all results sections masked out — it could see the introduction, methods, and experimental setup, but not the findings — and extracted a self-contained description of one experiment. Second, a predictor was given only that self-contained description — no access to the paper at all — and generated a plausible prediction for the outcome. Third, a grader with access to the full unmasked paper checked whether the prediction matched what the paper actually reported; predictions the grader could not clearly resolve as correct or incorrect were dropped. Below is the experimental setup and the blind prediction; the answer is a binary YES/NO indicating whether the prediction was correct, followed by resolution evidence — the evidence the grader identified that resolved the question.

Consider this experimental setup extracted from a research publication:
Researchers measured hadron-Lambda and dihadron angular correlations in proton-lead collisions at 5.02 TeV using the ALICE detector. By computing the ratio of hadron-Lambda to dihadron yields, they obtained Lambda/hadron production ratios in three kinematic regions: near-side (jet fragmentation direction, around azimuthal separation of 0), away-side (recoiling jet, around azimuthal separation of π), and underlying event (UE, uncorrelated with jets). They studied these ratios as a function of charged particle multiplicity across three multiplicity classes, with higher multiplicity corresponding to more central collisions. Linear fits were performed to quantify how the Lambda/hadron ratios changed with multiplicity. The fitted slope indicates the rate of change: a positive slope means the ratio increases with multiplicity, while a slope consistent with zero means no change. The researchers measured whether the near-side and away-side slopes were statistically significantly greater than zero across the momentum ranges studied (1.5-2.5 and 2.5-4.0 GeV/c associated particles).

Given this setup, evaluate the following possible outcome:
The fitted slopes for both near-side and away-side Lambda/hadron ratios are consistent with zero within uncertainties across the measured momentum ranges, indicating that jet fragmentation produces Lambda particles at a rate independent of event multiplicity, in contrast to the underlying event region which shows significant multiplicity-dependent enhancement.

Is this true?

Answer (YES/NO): NO